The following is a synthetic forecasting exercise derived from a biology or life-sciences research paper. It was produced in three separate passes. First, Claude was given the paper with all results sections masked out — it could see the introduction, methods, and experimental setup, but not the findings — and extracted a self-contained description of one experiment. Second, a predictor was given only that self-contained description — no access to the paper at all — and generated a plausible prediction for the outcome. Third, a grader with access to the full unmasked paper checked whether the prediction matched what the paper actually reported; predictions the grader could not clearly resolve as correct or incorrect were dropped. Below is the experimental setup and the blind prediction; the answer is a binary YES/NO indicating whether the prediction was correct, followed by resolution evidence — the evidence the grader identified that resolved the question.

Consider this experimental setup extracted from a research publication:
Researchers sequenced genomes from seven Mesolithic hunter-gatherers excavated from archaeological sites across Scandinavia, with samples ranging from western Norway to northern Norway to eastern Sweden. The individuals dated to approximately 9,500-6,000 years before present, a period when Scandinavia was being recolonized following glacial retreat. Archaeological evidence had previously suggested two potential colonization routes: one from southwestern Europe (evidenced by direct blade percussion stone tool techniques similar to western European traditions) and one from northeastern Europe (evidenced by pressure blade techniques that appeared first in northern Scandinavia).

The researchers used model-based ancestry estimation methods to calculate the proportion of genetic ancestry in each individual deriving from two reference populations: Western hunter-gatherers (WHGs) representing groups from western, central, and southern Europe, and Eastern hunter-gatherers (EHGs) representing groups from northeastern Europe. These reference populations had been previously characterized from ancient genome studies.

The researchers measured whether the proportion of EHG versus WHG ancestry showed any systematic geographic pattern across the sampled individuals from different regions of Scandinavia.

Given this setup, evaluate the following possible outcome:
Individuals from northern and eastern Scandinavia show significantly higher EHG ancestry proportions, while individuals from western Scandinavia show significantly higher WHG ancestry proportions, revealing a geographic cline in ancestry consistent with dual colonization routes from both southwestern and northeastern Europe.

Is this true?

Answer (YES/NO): NO